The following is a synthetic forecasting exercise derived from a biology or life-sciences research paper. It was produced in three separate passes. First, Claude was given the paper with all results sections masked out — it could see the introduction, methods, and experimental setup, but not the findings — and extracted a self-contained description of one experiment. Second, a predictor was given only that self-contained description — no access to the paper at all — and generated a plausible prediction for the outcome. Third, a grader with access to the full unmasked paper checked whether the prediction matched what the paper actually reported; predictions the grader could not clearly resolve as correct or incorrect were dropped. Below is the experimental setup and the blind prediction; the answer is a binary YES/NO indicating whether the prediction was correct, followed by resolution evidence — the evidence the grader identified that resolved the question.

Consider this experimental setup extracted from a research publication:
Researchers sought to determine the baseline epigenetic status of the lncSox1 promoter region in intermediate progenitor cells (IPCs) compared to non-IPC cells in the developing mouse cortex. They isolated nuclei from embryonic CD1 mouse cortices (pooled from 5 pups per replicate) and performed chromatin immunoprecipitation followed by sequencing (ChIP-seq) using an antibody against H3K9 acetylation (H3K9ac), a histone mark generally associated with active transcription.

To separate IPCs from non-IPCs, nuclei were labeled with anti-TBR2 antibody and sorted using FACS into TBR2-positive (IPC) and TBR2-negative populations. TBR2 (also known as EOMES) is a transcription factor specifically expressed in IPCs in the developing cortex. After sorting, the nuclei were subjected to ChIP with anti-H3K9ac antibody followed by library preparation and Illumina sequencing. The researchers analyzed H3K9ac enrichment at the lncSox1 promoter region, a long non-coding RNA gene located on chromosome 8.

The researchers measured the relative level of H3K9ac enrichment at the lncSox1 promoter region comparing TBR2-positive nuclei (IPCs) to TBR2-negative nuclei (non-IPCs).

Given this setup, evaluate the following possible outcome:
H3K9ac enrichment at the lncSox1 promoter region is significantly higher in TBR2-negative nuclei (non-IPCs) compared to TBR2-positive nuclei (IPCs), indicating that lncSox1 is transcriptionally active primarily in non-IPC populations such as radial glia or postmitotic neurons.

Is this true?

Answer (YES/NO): YES